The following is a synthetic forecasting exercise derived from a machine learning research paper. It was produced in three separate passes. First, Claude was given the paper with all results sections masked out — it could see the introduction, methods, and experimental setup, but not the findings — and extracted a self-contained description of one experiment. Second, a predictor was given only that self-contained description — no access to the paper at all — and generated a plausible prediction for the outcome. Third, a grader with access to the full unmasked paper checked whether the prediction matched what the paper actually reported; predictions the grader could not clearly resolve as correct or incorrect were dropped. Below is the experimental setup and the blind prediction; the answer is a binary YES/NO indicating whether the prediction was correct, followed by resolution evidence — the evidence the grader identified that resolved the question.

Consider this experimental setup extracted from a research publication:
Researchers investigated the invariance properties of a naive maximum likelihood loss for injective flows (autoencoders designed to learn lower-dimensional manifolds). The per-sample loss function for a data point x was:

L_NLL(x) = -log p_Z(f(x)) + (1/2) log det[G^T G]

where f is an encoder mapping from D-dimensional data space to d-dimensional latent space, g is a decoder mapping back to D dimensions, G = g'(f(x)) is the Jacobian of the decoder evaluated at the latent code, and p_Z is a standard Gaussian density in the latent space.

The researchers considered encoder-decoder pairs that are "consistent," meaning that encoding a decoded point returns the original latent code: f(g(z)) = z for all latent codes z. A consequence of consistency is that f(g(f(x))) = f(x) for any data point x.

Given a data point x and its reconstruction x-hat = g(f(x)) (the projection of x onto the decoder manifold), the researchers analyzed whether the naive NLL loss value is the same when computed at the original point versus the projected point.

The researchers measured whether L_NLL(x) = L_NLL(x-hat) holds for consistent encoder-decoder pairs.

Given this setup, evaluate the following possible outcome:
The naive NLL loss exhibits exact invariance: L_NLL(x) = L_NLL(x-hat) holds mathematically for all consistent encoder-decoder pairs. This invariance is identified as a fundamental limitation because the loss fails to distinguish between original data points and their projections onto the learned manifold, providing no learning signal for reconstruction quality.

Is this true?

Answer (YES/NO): YES